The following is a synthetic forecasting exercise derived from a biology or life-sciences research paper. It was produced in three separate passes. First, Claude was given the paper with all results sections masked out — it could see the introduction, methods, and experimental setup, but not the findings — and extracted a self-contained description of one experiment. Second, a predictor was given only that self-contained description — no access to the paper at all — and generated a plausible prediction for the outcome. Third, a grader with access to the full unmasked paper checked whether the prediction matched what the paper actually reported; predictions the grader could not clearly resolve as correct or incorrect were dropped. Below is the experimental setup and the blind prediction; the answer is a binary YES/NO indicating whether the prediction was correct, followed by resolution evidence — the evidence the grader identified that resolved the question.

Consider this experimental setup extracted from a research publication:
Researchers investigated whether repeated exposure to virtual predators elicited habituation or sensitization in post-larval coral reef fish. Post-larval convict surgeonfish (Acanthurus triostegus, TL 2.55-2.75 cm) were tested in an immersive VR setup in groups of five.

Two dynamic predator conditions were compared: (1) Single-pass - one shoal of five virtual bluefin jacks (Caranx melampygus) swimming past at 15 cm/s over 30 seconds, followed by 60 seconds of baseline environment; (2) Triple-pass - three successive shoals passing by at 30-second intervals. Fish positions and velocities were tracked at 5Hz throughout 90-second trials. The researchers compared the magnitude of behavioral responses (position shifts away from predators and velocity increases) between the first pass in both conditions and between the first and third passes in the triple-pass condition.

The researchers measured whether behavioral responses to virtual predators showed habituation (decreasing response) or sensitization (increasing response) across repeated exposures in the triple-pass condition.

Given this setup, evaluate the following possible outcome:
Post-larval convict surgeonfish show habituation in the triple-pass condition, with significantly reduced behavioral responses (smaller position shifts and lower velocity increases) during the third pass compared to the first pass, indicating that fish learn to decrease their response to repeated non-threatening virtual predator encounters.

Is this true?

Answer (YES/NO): NO